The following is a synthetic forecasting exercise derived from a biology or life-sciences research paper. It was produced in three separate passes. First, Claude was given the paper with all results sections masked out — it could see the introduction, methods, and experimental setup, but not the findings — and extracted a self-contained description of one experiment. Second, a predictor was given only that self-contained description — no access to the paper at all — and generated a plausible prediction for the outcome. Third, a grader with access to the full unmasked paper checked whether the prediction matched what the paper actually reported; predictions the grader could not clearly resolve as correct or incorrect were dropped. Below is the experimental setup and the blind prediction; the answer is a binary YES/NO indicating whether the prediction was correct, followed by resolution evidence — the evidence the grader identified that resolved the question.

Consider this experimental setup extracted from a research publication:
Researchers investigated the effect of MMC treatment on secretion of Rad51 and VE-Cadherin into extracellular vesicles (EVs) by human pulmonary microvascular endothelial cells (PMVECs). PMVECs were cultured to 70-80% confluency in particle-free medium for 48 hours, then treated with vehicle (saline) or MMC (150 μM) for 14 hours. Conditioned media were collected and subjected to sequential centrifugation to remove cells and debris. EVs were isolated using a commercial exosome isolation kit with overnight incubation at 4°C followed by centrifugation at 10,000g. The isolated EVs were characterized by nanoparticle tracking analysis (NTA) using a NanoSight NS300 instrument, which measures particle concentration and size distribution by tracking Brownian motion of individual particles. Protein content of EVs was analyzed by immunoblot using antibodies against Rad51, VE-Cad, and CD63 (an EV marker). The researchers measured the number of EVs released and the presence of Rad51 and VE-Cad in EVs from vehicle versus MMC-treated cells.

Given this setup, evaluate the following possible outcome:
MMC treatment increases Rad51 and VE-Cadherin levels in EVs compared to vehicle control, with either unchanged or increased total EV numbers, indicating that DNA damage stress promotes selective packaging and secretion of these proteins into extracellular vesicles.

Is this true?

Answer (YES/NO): YES